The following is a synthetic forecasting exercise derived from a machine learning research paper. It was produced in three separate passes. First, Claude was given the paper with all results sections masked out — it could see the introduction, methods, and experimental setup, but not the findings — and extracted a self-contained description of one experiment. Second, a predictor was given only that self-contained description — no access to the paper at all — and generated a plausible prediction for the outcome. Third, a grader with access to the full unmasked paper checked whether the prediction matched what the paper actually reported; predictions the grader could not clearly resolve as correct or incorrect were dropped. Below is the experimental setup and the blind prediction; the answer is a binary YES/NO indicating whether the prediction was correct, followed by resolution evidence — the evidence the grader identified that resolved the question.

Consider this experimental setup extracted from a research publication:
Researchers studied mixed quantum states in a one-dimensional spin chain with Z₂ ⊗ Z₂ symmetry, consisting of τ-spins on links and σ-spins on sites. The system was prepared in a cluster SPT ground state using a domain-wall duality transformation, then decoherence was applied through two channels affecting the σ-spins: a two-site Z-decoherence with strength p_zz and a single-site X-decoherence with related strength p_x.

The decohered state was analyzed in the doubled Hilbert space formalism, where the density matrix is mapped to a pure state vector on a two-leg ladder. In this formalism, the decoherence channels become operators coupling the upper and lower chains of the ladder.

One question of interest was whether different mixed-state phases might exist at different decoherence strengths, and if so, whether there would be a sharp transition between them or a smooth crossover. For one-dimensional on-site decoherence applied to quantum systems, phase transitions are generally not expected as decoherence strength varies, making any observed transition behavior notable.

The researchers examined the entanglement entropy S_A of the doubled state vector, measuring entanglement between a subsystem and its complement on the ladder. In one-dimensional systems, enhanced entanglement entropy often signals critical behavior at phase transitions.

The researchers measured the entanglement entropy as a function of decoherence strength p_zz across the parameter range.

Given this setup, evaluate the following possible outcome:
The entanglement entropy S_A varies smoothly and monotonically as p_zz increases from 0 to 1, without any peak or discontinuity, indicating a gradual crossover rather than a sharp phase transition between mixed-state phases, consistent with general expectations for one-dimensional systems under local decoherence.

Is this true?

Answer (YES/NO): NO